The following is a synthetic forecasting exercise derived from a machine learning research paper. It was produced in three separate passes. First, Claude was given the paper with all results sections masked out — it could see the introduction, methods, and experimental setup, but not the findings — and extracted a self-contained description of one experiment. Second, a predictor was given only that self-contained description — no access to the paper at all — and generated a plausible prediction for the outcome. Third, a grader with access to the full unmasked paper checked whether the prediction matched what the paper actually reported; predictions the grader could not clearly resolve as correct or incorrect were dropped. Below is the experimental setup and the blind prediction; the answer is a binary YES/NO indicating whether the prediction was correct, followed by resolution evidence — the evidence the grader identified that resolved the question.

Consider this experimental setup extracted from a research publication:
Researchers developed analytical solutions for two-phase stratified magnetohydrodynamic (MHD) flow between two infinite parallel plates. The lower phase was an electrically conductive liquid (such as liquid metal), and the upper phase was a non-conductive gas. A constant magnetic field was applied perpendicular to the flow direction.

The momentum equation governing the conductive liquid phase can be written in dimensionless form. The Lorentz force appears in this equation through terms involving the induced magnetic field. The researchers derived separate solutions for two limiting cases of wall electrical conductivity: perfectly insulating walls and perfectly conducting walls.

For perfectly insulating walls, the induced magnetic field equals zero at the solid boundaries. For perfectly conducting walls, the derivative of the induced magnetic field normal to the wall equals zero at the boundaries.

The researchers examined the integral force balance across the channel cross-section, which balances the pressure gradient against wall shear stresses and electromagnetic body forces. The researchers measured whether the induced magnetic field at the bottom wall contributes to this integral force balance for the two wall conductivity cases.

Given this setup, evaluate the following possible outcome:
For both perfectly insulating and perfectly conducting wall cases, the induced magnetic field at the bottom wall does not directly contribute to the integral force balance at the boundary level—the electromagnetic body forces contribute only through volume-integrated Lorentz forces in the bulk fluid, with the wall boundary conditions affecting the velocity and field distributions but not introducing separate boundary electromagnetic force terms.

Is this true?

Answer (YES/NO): NO